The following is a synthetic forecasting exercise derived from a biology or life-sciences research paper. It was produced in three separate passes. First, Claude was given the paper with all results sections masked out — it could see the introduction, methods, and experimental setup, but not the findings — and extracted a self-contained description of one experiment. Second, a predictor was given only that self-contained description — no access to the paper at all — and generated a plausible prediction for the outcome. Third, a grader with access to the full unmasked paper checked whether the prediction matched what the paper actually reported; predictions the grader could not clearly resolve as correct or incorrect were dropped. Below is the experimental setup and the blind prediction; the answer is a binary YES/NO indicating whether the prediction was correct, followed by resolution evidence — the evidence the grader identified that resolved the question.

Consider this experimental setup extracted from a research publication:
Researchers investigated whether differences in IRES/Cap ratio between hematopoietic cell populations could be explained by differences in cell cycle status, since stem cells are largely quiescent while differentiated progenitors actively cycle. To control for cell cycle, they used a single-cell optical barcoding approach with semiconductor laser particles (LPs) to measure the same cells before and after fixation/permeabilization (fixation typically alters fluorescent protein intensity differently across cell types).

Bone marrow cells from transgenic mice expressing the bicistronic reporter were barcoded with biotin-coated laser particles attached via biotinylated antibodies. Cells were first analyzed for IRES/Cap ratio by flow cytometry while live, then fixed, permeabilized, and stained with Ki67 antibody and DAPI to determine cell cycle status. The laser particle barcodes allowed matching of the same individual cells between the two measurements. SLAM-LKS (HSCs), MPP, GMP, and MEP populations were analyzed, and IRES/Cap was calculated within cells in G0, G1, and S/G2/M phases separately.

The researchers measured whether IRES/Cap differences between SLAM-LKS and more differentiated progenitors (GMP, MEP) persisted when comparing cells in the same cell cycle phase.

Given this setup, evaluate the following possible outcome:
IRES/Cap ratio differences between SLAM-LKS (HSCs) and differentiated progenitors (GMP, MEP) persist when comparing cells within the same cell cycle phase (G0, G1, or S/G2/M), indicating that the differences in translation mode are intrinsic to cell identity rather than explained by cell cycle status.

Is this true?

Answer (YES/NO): YES